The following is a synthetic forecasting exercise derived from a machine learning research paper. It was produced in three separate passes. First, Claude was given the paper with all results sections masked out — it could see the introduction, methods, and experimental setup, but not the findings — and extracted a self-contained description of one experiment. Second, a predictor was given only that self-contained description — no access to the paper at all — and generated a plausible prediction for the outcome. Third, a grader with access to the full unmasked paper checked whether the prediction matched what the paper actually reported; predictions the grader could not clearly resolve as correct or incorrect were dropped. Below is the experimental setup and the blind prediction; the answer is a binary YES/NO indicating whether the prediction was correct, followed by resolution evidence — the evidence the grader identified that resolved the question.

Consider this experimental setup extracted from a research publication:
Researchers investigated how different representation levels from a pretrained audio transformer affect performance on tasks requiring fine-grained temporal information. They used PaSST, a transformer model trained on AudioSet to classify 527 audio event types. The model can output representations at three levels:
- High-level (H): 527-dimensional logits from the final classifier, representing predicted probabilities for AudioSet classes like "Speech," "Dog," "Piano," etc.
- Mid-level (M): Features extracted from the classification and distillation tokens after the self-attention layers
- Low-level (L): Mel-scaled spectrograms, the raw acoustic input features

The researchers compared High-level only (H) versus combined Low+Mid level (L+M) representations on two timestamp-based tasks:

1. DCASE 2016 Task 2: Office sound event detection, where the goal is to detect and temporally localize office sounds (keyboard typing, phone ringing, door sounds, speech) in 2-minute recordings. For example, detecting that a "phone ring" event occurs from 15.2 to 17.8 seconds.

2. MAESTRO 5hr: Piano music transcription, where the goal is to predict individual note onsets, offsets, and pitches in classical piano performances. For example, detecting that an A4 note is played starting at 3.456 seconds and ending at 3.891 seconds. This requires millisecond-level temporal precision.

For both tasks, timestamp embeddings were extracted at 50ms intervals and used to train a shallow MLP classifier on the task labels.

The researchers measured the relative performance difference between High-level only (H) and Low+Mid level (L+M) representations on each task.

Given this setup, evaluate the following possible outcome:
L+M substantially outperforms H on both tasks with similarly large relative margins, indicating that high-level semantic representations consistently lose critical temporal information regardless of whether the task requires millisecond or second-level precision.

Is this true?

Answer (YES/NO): NO